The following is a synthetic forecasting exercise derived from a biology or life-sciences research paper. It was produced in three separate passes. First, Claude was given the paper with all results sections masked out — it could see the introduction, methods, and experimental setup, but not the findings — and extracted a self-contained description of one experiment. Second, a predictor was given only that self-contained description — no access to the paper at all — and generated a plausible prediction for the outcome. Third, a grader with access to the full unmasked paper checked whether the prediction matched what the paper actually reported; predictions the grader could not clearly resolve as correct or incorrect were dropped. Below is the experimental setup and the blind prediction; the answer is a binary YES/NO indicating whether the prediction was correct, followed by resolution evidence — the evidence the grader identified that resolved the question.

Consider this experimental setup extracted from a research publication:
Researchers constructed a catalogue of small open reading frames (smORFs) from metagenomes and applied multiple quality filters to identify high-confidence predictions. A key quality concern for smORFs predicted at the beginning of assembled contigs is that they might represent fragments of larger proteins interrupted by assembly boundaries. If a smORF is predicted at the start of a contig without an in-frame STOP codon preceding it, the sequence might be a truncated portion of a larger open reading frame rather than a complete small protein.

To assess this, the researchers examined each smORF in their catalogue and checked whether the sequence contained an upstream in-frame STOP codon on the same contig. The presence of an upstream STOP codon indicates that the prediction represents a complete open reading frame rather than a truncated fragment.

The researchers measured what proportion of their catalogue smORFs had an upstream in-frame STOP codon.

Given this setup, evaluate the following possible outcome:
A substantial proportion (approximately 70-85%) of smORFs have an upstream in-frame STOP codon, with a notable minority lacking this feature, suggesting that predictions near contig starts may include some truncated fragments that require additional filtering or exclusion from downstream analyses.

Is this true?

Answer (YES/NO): NO